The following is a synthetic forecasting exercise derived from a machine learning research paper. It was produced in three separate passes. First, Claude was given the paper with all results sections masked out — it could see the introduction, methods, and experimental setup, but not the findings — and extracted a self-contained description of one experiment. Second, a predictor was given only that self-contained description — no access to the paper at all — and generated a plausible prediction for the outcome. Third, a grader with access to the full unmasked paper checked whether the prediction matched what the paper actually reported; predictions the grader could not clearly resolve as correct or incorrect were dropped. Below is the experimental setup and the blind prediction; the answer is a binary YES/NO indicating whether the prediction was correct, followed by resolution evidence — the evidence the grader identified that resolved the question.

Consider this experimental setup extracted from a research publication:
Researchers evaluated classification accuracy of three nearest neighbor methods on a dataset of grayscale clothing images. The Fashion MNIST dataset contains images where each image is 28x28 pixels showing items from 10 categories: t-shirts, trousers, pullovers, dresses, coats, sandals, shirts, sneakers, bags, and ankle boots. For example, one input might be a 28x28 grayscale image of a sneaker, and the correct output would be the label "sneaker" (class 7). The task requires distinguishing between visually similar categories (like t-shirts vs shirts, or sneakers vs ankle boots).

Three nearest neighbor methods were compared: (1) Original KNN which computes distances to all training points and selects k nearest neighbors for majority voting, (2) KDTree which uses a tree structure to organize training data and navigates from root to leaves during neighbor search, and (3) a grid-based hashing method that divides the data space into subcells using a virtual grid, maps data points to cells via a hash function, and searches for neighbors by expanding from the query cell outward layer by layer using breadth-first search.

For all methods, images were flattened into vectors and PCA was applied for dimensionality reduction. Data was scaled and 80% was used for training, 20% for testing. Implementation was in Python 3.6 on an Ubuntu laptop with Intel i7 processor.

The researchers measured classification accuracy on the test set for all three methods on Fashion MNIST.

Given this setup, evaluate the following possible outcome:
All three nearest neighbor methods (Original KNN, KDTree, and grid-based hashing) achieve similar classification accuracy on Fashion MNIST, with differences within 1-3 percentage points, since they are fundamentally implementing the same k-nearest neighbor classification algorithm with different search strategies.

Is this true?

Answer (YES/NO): NO